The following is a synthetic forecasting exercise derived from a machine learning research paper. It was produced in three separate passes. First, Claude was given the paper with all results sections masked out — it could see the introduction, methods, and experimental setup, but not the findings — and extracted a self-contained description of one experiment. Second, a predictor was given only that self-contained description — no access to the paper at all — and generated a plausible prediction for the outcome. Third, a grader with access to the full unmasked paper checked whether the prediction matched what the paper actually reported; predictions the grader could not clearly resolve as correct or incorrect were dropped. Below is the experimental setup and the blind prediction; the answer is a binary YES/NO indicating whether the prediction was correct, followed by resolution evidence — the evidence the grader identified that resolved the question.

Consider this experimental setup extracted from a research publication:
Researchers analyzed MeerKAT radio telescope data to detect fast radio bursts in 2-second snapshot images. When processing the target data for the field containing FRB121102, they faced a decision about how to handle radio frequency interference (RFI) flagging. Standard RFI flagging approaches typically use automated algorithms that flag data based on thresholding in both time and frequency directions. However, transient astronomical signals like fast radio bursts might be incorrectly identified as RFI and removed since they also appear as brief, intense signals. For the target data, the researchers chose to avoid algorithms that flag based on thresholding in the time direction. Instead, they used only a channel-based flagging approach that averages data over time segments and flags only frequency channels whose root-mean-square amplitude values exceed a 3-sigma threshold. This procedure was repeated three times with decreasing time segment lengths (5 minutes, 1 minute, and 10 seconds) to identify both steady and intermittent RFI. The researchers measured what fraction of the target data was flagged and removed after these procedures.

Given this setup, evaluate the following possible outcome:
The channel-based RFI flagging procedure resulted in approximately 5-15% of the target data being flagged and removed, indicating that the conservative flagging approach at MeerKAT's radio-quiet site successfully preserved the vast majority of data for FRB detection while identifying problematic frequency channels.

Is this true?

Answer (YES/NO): NO